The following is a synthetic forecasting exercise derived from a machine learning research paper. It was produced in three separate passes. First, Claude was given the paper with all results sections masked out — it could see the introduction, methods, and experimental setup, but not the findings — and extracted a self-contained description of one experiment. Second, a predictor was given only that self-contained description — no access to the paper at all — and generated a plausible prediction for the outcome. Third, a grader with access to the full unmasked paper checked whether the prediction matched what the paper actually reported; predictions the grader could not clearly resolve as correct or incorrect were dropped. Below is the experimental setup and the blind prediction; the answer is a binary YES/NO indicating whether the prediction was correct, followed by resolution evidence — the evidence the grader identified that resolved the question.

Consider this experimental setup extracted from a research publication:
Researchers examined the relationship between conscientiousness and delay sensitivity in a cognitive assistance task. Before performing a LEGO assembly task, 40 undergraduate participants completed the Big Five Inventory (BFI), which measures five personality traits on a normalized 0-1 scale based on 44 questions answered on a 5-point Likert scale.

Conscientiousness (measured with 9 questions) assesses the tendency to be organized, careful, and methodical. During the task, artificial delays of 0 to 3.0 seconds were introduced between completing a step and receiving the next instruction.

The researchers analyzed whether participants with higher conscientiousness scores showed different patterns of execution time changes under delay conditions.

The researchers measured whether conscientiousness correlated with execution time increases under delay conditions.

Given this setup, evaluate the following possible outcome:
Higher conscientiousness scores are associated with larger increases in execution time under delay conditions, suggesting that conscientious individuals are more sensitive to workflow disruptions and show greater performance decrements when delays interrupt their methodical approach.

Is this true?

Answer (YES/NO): NO